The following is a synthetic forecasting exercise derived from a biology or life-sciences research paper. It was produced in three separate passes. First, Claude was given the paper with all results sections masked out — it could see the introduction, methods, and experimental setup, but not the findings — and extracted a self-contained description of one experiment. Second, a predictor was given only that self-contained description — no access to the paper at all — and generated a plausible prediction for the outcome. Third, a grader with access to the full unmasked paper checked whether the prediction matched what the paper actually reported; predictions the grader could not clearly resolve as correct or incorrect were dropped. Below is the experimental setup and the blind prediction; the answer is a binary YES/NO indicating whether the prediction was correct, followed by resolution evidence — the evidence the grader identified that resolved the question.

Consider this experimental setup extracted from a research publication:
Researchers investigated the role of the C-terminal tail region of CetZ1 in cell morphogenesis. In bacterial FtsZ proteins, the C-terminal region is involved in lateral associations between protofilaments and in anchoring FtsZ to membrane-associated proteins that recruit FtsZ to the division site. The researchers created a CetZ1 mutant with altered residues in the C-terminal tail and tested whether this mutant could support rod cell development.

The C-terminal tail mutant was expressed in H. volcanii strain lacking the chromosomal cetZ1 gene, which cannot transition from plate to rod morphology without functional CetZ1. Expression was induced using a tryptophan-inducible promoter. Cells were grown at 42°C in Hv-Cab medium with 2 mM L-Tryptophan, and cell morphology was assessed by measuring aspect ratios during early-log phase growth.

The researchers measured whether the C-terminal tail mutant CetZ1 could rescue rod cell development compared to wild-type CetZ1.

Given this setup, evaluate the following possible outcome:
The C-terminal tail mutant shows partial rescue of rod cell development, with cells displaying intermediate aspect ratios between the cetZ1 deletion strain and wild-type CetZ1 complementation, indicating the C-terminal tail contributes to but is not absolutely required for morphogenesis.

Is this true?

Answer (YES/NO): NO